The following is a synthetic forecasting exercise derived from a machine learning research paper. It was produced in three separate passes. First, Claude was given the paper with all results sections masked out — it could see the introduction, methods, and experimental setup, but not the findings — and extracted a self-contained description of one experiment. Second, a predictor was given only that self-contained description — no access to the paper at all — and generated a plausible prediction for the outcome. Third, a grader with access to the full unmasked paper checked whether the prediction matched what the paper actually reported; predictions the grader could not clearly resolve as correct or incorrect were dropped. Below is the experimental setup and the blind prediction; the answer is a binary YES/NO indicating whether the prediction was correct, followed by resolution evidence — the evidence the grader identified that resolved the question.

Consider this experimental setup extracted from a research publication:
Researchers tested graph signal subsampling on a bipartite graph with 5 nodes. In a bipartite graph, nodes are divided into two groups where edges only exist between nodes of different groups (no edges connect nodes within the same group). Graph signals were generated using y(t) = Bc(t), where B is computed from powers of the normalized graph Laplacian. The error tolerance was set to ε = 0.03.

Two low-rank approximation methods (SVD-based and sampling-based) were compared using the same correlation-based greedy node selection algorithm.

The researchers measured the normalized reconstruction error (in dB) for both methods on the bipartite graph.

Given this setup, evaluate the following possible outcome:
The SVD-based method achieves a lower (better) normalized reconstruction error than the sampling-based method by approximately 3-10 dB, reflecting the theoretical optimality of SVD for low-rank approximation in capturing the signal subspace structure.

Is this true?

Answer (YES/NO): NO